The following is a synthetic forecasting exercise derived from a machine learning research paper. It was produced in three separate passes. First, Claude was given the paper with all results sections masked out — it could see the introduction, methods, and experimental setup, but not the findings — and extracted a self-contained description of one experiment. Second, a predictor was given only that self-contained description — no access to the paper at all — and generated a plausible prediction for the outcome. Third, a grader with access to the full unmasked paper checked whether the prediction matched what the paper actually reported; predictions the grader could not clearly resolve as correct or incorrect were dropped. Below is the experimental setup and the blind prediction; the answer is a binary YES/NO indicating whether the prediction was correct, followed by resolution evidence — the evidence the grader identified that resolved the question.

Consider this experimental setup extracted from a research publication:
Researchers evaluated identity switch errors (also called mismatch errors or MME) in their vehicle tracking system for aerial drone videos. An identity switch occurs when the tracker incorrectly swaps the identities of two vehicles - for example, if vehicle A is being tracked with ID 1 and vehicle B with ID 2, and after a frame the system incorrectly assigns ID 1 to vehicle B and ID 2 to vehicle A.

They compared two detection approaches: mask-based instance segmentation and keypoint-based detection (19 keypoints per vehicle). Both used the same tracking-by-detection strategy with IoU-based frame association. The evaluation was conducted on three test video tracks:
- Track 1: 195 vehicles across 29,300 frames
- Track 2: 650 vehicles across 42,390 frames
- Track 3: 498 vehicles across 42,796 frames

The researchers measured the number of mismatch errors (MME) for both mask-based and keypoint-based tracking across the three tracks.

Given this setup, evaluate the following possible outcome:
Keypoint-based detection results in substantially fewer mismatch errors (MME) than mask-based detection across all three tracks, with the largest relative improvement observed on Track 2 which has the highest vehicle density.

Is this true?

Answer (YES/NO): NO